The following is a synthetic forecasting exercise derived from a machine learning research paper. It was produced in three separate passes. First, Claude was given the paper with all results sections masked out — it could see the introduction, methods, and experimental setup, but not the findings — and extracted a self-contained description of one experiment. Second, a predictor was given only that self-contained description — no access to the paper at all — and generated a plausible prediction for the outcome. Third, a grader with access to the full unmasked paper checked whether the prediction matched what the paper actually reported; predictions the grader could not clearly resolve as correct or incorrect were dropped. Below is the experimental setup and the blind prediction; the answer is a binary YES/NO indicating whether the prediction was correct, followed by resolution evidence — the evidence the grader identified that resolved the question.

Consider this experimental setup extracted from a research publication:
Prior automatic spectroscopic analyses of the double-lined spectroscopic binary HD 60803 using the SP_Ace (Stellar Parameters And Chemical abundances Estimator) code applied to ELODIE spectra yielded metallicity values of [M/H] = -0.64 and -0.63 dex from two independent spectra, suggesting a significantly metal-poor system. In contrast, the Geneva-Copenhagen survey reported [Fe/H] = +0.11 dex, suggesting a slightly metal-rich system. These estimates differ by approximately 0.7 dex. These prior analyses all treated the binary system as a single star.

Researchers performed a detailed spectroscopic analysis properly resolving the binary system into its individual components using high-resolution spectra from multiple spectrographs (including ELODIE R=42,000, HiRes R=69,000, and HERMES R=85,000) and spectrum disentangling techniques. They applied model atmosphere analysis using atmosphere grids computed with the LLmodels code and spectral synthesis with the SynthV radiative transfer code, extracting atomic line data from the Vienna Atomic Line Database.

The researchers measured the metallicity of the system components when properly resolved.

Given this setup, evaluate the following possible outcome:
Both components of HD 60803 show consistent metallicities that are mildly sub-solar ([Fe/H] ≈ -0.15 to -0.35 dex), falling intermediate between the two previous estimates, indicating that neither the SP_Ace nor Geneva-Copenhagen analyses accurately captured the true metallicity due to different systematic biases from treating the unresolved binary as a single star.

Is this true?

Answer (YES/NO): NO